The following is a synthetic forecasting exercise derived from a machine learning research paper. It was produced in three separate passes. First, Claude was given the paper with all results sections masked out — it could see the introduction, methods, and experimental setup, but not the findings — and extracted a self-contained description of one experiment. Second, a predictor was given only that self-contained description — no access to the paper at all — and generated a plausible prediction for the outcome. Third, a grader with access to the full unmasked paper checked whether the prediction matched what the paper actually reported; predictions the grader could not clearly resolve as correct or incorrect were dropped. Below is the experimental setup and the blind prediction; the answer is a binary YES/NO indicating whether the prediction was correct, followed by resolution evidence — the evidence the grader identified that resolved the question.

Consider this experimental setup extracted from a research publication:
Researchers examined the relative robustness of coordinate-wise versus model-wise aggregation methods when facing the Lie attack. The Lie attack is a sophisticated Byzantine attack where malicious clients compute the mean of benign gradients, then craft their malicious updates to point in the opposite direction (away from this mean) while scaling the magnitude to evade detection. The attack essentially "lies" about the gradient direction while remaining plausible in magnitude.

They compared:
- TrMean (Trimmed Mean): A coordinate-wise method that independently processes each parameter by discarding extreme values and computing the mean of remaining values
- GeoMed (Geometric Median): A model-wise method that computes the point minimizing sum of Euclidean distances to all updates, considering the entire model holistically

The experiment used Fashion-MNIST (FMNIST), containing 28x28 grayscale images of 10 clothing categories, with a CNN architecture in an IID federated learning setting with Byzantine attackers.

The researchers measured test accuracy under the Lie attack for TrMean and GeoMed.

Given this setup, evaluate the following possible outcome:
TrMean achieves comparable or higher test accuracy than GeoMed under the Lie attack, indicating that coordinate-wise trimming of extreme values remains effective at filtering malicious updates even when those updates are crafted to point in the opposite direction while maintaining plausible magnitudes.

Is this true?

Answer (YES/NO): YES